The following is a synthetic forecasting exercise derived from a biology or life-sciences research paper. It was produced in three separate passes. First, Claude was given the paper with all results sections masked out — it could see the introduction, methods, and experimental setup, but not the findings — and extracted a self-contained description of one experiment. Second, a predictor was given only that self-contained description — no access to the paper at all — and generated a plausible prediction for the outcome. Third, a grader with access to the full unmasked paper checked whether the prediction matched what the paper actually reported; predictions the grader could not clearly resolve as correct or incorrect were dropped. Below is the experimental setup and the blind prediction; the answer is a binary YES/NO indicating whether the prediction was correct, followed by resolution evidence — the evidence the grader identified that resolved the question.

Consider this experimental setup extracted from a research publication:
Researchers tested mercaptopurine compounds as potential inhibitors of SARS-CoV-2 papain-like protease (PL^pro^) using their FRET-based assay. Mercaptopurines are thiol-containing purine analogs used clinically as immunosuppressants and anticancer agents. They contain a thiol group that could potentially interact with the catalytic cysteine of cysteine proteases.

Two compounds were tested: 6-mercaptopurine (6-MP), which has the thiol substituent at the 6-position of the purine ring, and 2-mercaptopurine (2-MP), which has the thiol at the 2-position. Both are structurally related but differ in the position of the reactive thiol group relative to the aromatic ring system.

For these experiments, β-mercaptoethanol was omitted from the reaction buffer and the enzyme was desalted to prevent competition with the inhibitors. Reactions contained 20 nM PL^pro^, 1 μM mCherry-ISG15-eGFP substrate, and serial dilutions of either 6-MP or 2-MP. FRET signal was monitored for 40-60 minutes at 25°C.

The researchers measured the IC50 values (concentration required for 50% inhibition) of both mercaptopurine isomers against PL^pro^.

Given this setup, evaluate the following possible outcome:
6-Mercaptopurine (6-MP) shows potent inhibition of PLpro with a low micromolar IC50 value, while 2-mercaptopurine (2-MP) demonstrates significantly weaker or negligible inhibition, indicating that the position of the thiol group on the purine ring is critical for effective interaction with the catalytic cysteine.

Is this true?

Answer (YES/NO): NO